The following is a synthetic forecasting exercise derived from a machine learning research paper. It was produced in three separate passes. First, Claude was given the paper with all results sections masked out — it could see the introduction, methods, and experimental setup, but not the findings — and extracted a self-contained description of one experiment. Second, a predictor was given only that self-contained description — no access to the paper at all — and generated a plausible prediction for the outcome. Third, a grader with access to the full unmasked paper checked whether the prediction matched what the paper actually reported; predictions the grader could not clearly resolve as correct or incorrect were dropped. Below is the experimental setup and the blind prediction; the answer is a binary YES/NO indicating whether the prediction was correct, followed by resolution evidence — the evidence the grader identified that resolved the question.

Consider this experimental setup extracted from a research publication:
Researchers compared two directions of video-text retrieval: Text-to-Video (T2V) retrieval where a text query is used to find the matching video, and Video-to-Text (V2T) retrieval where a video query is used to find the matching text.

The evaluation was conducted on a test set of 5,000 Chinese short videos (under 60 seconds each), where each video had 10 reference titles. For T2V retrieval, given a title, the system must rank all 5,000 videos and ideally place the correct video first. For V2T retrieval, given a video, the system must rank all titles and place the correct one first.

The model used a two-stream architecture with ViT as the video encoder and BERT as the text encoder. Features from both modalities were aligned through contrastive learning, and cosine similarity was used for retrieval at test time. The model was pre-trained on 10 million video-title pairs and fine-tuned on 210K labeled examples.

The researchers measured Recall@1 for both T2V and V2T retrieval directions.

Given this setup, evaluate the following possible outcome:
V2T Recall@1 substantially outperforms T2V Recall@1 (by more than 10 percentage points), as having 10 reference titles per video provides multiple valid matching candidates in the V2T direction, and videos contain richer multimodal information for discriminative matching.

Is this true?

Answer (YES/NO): YES